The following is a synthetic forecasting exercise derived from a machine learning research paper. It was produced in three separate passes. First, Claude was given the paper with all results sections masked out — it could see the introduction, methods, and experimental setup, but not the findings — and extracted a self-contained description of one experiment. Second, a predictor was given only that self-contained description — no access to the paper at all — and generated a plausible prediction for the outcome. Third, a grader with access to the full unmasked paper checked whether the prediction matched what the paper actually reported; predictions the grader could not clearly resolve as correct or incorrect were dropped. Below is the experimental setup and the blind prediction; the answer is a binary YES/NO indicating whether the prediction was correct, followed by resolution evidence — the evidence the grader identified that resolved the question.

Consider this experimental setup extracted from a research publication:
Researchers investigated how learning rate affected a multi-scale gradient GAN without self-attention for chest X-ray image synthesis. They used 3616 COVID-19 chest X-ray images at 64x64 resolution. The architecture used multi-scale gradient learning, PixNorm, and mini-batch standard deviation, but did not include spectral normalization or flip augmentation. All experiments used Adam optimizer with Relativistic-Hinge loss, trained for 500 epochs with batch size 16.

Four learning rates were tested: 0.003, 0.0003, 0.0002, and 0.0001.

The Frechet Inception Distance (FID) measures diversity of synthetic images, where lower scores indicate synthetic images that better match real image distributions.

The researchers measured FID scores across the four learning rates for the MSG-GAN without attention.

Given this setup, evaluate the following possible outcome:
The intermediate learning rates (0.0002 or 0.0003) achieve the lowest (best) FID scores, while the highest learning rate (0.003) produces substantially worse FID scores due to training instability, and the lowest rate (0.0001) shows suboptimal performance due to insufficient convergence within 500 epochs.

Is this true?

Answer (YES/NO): NO